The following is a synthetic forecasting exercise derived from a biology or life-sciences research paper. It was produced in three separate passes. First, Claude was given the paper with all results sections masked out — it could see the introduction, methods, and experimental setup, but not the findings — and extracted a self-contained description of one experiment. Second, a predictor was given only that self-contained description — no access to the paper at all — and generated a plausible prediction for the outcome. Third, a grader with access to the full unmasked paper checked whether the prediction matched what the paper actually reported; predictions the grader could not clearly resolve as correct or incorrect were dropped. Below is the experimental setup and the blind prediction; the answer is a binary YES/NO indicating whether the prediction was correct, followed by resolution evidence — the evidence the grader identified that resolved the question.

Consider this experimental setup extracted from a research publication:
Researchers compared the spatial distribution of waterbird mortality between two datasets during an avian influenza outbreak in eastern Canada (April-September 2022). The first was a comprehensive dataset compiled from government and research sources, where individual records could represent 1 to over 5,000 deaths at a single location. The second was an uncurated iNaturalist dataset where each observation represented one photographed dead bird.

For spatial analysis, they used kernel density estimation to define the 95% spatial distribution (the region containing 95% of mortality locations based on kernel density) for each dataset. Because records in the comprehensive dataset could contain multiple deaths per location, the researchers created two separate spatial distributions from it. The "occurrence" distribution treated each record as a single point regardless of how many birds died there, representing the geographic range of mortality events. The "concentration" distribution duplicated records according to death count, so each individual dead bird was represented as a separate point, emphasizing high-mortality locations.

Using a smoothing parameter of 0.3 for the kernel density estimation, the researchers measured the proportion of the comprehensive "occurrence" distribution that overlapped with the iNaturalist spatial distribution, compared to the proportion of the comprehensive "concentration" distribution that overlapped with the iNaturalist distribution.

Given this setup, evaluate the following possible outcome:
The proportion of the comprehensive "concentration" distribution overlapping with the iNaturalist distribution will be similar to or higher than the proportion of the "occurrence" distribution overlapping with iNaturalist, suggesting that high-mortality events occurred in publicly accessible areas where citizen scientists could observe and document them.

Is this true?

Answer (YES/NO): YES